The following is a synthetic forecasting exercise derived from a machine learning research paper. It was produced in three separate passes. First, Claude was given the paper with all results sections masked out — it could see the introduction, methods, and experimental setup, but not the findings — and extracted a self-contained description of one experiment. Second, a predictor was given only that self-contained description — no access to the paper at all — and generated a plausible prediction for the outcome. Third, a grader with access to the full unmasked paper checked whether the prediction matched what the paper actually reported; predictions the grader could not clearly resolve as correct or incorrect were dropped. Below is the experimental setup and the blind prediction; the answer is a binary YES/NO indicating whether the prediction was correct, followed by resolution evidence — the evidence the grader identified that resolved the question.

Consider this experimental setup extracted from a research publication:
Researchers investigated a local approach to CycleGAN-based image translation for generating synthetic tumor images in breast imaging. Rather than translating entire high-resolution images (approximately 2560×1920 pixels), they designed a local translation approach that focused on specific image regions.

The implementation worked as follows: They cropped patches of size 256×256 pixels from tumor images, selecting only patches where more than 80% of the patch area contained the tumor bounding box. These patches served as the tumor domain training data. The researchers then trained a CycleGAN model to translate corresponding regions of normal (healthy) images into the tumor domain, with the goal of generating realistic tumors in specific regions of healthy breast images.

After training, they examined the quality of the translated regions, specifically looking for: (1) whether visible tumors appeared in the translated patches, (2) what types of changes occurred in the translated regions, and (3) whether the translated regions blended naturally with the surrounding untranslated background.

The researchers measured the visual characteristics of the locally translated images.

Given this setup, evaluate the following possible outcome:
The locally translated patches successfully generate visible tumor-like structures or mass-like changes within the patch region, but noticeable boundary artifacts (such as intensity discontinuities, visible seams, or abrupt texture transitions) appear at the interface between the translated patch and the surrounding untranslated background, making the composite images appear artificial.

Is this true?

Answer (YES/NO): NO